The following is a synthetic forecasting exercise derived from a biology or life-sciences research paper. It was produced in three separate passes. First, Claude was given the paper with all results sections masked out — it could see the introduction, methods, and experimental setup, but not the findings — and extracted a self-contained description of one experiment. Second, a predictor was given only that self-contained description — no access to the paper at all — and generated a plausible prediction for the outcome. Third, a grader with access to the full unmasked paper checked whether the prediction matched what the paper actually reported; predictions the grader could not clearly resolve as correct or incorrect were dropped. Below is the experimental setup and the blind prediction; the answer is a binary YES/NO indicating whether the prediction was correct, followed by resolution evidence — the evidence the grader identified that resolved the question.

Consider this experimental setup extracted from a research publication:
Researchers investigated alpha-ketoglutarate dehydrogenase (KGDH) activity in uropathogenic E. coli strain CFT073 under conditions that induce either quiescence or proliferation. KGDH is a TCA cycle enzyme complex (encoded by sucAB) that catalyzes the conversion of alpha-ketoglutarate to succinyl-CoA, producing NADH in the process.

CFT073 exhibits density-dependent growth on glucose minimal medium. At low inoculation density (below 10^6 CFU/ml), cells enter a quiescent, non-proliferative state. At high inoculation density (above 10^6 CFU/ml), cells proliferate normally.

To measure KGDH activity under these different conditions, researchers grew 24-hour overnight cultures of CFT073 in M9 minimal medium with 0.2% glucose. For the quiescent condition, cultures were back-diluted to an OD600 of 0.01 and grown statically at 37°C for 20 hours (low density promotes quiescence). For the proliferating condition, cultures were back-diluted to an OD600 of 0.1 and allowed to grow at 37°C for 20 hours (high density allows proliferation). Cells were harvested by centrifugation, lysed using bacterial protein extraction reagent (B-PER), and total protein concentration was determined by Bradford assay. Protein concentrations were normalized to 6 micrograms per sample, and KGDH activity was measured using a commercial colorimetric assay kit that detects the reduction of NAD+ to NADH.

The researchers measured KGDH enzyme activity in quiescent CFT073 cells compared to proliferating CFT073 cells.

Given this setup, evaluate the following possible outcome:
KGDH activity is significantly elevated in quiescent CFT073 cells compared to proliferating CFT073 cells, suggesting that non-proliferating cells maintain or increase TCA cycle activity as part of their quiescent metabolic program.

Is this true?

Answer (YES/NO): NO